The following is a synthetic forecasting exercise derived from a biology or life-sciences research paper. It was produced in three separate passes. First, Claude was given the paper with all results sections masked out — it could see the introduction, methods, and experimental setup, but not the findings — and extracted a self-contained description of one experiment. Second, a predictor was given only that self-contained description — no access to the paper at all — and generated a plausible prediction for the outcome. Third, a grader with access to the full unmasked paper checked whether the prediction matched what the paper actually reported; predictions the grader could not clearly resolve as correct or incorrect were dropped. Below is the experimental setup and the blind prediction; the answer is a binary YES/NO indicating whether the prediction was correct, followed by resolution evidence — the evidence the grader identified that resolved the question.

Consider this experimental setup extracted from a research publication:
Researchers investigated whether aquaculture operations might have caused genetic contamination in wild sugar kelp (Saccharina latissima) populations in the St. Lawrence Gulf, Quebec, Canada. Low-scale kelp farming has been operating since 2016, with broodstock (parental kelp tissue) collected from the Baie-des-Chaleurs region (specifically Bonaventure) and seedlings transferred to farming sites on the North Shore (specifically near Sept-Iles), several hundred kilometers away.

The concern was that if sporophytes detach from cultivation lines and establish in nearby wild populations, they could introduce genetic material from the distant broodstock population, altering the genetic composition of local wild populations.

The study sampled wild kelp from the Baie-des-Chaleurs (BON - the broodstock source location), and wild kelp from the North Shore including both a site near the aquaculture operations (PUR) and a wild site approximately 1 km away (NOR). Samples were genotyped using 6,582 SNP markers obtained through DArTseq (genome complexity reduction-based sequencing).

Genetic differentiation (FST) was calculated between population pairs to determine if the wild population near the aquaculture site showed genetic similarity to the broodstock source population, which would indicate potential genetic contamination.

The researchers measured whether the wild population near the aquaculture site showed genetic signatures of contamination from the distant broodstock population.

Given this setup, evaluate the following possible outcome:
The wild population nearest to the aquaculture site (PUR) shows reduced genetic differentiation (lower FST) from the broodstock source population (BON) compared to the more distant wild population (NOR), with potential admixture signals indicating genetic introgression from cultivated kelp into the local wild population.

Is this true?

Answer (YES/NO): NO